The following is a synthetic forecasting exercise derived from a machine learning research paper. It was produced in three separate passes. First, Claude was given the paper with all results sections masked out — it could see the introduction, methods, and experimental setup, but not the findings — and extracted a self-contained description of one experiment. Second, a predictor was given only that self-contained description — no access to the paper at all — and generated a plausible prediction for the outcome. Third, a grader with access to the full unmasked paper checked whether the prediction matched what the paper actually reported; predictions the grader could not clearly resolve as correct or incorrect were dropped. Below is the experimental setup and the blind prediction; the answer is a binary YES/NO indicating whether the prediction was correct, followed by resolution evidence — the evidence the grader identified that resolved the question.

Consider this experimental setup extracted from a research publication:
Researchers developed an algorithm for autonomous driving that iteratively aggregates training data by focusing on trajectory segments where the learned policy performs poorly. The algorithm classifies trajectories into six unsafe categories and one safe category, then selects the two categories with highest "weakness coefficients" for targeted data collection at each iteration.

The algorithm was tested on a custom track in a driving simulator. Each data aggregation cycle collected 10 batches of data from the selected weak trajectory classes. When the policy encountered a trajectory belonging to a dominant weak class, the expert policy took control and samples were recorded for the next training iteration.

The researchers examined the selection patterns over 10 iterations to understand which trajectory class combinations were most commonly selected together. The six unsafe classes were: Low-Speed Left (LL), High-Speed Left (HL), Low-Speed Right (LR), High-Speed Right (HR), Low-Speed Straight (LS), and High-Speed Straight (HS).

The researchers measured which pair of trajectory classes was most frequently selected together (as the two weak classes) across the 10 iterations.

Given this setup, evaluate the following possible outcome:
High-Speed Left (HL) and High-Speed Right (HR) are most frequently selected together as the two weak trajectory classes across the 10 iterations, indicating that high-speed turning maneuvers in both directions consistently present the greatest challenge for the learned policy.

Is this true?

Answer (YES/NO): YES